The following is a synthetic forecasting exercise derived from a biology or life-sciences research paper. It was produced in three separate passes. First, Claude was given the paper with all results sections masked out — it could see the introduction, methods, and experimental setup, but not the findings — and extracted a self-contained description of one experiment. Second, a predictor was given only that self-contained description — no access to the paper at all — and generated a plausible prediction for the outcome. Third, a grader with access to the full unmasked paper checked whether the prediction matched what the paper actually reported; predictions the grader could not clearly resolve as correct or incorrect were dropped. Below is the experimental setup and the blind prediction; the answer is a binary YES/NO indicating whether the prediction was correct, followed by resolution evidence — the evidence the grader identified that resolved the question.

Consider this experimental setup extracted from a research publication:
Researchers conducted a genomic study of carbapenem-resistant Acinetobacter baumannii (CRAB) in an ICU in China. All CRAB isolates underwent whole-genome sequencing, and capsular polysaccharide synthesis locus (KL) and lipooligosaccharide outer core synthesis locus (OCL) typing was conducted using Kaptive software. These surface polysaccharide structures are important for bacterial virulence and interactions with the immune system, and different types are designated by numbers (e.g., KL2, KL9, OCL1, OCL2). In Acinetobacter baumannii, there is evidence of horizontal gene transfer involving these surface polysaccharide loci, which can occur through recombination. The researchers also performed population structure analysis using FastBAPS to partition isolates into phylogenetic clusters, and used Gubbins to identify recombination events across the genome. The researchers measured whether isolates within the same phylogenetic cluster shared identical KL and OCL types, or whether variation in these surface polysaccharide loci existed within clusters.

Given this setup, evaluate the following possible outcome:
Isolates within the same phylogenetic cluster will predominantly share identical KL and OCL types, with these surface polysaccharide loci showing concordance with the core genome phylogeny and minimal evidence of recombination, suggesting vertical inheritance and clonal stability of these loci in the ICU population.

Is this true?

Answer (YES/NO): NO